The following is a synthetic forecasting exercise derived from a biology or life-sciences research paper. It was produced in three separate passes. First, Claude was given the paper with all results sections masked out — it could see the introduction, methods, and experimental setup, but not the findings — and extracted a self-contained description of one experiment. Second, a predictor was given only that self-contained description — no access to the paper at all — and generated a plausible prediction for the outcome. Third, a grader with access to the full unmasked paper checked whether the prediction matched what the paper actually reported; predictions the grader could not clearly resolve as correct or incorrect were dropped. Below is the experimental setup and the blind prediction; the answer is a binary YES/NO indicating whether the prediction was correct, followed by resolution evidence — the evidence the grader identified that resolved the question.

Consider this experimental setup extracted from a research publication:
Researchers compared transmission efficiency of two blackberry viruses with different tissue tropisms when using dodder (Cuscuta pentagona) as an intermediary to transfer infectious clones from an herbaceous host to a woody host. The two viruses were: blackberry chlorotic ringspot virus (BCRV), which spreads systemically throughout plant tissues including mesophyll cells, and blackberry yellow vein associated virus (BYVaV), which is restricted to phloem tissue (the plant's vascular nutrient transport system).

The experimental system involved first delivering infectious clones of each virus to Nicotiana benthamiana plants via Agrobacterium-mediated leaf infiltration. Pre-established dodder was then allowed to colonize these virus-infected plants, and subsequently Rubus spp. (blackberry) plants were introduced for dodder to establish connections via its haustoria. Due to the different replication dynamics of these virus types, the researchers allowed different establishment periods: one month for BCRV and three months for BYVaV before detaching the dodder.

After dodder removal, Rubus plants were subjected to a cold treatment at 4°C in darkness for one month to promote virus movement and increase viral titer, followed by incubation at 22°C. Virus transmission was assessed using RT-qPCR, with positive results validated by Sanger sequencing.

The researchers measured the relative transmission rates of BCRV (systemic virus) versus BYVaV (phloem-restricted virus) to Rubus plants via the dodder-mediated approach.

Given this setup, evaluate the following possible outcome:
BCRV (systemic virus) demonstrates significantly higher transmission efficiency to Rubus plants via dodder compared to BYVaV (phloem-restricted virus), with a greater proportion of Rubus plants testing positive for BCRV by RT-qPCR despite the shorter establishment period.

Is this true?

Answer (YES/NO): YES